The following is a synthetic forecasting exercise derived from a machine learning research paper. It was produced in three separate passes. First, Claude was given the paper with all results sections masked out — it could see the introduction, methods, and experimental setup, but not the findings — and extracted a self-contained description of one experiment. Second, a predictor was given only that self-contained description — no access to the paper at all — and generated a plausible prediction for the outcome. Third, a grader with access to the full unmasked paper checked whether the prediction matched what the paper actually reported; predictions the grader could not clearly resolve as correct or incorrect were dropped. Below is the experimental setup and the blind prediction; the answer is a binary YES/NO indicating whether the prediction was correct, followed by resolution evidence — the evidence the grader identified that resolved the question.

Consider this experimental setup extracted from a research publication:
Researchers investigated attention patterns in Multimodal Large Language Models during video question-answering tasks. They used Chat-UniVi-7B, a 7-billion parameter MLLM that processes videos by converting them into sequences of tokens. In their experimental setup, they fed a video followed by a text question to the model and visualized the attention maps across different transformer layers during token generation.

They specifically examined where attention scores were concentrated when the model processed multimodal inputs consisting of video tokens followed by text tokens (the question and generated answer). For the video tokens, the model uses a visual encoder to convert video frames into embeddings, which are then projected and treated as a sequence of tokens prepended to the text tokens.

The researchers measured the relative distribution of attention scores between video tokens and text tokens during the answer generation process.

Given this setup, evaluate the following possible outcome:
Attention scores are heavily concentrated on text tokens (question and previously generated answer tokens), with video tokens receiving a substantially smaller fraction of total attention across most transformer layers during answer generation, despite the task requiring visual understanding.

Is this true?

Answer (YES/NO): NO